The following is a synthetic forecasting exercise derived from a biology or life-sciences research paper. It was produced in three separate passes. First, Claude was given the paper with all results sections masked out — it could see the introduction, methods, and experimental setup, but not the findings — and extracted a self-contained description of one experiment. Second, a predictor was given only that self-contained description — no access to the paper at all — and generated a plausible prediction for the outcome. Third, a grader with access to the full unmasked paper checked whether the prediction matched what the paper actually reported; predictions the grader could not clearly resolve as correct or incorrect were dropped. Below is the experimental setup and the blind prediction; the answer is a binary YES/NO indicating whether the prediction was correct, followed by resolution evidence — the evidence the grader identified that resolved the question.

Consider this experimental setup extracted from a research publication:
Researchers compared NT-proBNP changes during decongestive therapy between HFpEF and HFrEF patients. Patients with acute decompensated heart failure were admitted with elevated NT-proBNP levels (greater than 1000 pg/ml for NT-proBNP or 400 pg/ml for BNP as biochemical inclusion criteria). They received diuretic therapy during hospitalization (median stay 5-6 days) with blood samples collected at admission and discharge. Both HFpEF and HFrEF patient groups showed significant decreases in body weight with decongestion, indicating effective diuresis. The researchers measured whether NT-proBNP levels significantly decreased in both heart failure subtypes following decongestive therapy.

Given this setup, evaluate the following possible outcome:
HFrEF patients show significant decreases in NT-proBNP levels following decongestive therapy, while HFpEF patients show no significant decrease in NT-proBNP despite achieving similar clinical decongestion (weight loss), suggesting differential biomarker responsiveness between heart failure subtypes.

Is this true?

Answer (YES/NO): YES